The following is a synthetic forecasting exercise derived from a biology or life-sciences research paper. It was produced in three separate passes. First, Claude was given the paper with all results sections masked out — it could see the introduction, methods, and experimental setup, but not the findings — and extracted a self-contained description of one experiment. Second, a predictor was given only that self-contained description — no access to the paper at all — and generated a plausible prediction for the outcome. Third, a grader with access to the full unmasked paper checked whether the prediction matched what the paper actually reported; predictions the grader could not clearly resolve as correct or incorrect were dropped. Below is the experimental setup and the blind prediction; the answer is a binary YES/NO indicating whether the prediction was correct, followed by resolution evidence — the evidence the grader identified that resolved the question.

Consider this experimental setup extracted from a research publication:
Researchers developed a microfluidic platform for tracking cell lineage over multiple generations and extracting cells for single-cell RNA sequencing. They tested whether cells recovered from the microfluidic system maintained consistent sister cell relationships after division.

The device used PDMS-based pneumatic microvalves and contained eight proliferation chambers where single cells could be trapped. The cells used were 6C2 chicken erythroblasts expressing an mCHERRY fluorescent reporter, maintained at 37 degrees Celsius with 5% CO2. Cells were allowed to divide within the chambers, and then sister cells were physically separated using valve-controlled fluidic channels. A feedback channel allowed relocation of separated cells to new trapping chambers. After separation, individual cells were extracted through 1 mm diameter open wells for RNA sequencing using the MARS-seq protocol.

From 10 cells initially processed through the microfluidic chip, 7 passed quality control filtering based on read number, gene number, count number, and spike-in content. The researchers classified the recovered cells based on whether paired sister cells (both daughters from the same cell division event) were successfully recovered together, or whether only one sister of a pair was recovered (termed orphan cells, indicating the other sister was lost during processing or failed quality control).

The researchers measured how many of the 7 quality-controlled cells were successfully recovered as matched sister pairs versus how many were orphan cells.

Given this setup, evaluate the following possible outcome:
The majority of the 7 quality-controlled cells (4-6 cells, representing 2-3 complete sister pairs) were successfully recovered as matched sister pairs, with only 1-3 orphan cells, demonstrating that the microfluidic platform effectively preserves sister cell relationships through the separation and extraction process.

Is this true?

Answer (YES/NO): YES